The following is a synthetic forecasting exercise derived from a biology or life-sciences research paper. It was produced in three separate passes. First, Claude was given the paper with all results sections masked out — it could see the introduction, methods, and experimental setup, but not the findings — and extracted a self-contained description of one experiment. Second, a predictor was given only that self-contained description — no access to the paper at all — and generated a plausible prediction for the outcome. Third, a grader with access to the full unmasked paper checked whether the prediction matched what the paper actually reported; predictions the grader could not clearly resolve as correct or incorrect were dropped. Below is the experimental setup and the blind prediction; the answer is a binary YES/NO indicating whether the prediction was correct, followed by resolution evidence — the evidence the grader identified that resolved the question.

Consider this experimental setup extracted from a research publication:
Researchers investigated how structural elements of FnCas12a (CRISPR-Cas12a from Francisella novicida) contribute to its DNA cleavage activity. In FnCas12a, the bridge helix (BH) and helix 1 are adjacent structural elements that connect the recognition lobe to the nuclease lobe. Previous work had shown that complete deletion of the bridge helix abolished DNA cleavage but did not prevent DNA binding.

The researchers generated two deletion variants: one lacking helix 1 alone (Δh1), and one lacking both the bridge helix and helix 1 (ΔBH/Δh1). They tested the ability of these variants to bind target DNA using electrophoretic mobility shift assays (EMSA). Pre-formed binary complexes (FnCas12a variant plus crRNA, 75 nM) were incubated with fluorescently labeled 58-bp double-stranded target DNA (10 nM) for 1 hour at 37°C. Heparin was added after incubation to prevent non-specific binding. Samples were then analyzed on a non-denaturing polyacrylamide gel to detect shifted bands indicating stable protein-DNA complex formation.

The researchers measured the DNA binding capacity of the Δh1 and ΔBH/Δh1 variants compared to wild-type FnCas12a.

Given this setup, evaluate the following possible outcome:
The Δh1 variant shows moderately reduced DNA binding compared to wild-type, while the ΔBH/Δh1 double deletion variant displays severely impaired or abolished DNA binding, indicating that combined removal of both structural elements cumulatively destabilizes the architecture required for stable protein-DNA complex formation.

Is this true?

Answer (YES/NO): NO